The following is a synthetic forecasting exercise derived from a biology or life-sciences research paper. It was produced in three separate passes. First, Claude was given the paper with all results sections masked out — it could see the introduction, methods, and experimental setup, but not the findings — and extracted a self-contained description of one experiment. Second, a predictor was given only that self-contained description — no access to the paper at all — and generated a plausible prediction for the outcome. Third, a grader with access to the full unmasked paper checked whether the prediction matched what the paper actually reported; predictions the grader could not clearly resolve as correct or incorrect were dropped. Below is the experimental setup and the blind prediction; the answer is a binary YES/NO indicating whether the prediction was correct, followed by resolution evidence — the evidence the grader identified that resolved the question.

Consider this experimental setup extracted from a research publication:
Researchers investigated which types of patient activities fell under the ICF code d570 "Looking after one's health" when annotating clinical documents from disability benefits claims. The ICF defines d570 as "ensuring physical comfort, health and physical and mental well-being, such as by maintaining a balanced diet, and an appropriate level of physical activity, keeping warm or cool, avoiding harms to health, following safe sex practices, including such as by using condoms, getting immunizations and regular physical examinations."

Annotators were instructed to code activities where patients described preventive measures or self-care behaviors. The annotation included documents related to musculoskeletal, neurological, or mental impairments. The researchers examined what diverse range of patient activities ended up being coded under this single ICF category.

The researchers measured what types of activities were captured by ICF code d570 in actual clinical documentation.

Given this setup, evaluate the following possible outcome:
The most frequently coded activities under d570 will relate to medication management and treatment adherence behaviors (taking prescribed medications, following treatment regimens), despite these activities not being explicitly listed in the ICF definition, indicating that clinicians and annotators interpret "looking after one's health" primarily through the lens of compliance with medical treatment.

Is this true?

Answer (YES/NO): NO